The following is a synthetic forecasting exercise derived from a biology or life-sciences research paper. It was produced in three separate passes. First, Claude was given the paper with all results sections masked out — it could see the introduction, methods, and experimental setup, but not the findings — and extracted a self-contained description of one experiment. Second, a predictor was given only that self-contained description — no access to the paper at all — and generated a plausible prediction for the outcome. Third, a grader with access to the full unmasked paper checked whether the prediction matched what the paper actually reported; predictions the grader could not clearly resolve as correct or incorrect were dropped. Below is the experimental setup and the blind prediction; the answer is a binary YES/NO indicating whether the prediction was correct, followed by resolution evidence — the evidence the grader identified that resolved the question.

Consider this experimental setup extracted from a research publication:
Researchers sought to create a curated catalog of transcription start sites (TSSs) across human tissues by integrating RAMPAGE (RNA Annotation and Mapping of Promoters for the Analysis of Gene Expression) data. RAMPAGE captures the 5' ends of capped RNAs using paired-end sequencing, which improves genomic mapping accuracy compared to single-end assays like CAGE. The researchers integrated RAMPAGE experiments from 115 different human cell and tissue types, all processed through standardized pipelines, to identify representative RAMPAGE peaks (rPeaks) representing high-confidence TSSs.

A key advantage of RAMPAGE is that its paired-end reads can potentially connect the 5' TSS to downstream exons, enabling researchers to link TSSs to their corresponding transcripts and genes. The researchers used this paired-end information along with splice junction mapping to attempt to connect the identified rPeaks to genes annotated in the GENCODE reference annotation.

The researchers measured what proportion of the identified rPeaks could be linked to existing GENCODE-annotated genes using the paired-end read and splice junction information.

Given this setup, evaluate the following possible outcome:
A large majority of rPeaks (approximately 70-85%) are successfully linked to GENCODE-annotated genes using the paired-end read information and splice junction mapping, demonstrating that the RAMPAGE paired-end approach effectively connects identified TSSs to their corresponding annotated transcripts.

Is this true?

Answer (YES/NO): YES